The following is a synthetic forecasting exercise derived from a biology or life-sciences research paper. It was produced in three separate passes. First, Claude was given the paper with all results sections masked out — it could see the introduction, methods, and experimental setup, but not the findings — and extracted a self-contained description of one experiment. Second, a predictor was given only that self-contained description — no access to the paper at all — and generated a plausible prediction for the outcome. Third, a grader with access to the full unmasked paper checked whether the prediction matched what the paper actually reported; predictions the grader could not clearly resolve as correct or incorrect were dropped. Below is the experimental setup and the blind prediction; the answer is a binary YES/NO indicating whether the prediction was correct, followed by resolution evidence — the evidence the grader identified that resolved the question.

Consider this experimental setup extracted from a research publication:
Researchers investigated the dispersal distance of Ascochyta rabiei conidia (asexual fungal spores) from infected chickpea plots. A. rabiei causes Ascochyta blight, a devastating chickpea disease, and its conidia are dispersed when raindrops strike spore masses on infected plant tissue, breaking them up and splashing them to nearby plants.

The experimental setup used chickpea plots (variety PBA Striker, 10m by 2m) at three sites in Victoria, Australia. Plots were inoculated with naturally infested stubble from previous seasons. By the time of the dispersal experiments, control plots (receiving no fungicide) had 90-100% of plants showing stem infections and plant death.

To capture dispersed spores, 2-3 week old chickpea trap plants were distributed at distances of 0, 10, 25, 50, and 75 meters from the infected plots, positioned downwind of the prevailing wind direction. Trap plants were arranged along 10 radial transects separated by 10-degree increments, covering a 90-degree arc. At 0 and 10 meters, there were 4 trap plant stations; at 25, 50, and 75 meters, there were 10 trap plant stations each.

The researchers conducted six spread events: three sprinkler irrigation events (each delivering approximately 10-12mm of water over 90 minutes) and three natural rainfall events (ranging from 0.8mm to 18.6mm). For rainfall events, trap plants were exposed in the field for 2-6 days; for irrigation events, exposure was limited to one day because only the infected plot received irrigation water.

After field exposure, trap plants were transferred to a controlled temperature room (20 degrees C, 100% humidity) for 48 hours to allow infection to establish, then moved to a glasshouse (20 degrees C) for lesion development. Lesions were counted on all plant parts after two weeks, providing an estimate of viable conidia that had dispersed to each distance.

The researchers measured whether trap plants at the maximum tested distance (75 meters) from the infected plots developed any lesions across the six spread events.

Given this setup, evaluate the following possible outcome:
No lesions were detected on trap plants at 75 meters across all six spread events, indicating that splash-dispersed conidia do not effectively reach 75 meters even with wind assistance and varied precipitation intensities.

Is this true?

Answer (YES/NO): NO